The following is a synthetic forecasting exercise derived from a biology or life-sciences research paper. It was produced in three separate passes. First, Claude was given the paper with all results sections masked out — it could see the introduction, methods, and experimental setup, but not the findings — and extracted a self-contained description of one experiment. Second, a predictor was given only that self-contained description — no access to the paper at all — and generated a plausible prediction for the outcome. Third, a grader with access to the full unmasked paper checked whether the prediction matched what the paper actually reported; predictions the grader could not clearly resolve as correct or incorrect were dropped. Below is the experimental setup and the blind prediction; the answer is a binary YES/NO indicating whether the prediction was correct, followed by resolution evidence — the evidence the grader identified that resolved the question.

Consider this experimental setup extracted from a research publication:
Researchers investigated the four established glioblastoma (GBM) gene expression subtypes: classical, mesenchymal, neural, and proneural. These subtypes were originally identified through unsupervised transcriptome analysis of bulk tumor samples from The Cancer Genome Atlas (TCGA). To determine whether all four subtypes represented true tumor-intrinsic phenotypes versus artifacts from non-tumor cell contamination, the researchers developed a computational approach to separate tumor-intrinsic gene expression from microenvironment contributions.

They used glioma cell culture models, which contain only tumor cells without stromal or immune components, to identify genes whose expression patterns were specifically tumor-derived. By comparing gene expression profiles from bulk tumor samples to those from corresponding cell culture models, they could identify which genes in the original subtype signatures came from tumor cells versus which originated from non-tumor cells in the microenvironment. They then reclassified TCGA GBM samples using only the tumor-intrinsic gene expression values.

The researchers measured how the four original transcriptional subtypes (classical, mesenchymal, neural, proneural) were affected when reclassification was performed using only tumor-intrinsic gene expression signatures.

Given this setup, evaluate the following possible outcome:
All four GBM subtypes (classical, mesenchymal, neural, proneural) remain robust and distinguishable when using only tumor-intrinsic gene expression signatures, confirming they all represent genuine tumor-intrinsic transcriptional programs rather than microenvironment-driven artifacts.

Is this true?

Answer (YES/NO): NO